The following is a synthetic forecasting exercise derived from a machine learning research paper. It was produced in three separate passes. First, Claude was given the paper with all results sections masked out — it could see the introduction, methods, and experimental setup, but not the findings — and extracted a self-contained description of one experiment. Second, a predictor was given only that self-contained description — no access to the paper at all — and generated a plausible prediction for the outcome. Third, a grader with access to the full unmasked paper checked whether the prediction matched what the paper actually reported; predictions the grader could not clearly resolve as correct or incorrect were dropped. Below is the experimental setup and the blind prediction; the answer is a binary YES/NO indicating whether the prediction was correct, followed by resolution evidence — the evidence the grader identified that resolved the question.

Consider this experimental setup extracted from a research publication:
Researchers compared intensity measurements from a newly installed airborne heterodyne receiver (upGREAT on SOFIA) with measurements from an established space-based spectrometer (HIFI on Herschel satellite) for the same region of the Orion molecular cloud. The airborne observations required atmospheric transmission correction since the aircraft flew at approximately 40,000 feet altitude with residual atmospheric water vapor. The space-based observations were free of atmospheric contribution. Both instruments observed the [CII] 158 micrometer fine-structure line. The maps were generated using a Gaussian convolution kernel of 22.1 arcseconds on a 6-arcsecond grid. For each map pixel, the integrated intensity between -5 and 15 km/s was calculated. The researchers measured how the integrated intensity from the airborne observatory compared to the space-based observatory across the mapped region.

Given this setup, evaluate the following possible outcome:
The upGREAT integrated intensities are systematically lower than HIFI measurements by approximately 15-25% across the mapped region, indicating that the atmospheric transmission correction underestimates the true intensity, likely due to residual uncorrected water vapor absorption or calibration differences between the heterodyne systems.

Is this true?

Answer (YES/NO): NO